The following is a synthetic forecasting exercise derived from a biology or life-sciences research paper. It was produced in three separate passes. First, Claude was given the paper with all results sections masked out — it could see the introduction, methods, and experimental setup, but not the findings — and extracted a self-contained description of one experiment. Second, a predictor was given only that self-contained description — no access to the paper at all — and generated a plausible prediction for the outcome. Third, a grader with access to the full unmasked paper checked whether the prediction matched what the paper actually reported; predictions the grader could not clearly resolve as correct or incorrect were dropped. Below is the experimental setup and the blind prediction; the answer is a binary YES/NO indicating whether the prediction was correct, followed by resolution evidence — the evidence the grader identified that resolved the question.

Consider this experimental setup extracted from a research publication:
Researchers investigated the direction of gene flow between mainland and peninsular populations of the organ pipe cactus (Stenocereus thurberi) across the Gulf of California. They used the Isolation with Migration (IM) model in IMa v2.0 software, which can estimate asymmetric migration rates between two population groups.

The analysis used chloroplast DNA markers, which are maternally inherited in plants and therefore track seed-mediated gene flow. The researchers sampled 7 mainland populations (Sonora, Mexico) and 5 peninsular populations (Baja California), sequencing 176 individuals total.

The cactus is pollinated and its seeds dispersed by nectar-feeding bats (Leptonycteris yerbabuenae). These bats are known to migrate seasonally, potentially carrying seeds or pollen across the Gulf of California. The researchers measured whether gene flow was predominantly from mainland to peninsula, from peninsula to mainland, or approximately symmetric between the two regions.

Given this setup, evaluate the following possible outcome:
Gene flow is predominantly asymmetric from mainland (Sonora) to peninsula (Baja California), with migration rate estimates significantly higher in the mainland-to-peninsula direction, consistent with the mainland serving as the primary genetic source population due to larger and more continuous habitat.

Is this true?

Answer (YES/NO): NO